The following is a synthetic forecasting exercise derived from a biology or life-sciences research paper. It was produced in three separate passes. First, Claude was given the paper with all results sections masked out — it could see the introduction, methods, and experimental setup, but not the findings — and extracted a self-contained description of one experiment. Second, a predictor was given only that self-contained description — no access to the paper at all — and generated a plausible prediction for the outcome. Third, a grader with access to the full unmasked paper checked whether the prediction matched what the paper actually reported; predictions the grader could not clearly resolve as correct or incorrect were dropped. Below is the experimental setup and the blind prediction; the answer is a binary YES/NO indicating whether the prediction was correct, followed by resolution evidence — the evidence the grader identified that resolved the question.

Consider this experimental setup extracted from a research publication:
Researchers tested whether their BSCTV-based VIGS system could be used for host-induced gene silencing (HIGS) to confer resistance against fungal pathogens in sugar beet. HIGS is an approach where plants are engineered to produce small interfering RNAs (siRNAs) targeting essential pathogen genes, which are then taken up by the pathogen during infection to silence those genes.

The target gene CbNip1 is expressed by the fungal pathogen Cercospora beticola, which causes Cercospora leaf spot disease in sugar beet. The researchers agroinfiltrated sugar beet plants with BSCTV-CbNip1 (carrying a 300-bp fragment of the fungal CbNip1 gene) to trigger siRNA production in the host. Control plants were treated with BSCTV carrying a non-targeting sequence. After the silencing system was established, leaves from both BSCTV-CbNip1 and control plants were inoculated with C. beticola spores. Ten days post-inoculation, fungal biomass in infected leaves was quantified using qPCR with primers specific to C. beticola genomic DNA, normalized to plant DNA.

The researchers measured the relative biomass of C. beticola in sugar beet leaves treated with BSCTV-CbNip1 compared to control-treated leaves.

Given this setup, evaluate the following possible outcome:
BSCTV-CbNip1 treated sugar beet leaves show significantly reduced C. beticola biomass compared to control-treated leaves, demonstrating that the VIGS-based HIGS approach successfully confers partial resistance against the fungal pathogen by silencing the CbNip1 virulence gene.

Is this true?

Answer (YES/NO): YES